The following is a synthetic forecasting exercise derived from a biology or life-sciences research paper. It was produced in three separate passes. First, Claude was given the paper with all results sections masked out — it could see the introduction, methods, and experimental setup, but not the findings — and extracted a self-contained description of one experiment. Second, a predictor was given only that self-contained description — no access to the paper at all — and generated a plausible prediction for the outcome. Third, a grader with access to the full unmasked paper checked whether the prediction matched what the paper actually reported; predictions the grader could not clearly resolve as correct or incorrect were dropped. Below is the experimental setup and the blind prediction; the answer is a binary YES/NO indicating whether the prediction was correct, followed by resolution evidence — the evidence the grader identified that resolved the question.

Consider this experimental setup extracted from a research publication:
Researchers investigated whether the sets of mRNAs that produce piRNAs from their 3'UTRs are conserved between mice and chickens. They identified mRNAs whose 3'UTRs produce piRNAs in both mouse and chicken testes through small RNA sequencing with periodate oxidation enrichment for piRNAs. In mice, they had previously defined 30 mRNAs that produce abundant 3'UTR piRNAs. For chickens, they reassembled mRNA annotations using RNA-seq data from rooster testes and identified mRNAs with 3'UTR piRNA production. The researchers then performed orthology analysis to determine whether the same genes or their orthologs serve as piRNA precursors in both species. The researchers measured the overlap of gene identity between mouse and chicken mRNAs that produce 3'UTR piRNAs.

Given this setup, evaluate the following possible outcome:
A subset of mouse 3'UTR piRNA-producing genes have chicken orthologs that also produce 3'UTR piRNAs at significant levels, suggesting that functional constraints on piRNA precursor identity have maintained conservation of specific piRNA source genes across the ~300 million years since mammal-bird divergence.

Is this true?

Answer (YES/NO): NO